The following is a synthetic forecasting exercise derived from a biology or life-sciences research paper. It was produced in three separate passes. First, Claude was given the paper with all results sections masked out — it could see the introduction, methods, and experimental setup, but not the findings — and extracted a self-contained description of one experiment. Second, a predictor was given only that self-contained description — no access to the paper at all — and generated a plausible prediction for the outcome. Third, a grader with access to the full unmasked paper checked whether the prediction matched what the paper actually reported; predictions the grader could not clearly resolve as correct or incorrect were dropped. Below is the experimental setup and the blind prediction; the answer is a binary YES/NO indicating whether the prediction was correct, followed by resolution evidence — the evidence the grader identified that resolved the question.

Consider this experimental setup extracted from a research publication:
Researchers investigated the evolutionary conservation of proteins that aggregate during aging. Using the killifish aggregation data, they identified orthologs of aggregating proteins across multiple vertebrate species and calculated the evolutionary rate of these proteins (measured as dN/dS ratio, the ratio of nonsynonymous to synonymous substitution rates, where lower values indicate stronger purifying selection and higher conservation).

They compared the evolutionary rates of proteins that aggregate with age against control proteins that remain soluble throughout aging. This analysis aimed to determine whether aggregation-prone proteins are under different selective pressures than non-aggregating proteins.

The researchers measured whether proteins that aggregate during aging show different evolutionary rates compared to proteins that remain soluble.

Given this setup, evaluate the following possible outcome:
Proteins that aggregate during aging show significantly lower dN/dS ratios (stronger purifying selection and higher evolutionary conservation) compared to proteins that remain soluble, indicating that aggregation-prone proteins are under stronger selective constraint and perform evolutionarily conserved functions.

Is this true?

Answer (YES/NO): NO